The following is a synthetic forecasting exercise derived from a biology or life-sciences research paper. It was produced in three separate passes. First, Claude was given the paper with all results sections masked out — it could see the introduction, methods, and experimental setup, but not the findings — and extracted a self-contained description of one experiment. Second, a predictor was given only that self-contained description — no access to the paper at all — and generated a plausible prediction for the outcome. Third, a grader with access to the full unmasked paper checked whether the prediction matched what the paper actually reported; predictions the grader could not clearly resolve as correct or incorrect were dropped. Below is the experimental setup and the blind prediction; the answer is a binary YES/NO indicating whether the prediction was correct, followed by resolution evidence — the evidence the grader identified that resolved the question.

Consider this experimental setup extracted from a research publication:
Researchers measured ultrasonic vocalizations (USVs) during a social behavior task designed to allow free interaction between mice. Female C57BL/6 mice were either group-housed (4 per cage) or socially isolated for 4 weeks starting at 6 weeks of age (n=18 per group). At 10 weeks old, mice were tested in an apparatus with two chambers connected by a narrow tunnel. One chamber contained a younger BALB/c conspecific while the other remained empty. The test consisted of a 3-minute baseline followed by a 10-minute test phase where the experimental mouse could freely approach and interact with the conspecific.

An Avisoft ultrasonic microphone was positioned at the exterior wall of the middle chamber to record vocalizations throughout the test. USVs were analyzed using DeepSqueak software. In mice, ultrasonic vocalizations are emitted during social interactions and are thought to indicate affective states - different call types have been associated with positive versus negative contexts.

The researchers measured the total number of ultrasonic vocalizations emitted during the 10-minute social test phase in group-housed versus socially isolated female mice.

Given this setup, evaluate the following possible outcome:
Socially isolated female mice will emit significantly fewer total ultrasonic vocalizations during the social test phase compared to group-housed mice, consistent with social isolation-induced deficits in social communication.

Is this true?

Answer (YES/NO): NO